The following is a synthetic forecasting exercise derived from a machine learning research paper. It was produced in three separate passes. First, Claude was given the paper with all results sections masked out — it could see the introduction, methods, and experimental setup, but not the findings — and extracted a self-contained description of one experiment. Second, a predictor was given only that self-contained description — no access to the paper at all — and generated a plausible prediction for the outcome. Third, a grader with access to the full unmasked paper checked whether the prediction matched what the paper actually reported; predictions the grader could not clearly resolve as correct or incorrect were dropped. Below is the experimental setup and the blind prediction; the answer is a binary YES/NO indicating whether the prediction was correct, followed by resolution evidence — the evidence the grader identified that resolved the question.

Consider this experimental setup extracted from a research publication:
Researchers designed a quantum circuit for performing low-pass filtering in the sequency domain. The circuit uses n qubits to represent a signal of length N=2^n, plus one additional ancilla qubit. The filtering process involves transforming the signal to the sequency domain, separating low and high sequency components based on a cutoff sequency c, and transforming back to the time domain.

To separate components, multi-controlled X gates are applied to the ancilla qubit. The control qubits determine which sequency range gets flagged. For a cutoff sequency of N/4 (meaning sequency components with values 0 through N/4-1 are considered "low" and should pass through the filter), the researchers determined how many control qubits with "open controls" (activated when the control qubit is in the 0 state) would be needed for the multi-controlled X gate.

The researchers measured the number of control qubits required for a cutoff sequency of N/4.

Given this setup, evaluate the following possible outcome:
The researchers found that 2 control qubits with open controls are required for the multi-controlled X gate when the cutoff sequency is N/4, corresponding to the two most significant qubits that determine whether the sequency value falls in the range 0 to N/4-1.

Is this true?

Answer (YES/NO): YES